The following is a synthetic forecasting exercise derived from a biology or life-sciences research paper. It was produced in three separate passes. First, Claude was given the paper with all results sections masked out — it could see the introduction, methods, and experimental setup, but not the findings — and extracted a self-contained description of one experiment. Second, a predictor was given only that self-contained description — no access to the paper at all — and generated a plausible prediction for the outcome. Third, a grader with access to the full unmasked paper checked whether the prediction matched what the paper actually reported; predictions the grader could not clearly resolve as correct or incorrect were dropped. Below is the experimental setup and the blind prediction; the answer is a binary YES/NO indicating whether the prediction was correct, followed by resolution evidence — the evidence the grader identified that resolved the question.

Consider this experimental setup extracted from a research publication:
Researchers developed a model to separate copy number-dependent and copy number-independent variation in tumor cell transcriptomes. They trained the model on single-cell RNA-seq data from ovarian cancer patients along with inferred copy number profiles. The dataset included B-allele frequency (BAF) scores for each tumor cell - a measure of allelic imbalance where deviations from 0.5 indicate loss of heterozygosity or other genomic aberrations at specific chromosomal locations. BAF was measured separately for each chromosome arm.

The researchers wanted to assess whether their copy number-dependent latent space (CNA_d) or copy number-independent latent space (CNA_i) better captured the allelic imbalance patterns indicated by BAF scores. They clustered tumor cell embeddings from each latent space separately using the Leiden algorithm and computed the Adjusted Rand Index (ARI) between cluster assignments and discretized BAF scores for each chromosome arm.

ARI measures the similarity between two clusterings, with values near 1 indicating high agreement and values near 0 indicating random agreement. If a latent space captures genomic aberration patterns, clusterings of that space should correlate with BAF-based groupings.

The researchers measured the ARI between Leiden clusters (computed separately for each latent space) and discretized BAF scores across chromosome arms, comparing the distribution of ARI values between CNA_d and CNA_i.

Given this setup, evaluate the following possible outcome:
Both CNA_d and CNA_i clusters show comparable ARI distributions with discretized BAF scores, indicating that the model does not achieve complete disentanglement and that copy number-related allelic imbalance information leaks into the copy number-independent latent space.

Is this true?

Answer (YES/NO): NO